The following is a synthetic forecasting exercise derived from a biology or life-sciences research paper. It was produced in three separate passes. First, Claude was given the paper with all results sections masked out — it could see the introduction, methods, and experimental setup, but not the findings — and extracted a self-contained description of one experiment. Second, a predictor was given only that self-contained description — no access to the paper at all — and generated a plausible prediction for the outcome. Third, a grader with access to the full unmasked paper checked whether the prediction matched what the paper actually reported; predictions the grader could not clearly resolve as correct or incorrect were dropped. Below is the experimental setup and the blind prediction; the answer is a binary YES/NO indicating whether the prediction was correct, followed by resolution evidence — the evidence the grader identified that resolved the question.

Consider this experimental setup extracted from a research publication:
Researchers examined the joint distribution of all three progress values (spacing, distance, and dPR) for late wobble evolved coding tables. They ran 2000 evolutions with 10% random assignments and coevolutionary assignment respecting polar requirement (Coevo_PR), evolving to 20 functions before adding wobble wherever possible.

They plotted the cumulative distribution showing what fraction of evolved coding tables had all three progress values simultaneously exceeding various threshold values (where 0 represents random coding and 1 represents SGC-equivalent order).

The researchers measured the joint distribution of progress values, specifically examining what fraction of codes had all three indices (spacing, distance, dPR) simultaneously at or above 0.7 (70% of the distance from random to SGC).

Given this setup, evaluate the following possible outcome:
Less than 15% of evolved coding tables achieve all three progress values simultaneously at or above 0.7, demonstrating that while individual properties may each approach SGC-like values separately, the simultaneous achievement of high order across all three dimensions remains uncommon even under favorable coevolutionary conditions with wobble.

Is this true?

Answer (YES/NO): NO